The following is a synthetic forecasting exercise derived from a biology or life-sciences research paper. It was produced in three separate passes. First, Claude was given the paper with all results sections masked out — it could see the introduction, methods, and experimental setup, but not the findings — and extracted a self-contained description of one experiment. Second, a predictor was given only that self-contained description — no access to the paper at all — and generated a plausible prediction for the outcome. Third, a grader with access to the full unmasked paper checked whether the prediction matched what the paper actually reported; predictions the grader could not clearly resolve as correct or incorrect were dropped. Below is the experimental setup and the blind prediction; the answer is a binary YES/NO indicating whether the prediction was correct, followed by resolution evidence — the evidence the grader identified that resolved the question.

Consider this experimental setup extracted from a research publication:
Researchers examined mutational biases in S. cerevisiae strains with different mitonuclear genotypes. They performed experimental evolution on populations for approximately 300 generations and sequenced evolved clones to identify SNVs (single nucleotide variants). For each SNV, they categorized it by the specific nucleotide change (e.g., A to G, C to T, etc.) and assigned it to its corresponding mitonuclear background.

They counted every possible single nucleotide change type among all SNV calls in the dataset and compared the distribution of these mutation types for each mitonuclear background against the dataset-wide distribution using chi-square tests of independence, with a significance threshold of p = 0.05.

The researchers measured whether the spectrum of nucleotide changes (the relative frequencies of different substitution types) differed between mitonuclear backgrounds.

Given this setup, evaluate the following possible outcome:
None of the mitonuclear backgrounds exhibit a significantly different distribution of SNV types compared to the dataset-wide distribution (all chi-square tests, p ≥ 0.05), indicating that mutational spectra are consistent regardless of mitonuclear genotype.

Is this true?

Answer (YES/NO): NO